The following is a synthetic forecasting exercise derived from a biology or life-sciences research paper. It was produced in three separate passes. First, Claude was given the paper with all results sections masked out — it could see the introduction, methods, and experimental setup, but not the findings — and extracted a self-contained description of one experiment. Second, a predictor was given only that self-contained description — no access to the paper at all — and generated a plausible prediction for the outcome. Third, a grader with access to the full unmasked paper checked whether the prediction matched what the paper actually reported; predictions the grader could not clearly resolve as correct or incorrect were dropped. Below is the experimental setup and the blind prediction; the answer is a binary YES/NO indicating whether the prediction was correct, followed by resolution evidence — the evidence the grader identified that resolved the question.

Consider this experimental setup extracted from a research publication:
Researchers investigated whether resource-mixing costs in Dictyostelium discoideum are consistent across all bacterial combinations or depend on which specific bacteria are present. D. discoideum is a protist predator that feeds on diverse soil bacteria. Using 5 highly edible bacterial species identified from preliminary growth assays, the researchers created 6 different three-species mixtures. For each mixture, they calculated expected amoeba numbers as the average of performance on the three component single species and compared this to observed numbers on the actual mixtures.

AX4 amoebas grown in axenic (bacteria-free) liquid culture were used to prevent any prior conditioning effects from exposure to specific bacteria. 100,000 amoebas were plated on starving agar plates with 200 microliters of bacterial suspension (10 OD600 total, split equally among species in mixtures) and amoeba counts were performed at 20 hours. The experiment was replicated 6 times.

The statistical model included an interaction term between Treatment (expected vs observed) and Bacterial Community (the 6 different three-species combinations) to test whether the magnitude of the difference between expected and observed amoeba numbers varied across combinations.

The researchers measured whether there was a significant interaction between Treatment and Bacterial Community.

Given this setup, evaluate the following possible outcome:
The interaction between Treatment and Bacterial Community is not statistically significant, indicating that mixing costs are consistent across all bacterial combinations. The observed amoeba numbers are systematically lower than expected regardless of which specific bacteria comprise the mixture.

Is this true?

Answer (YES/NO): NO